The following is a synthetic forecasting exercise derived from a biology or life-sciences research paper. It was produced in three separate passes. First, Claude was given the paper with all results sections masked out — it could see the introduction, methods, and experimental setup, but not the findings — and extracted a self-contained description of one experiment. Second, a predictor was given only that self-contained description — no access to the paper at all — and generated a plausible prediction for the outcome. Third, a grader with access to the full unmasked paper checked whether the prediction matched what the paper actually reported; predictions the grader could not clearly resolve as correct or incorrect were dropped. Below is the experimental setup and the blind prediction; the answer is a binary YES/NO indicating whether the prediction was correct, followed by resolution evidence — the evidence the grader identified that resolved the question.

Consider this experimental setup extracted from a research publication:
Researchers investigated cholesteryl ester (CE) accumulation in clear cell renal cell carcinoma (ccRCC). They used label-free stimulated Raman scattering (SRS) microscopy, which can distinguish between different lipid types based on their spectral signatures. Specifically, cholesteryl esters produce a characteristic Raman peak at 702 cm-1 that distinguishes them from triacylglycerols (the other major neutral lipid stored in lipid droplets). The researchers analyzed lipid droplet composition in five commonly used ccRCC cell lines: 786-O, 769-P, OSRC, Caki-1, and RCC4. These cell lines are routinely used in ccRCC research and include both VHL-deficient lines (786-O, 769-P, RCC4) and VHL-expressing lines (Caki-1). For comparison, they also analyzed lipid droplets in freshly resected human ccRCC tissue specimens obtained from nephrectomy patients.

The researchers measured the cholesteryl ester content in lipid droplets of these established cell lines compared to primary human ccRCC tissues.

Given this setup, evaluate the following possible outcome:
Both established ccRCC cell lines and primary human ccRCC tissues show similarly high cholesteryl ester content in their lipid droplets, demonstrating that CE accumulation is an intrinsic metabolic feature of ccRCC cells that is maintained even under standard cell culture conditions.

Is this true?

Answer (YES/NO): NO